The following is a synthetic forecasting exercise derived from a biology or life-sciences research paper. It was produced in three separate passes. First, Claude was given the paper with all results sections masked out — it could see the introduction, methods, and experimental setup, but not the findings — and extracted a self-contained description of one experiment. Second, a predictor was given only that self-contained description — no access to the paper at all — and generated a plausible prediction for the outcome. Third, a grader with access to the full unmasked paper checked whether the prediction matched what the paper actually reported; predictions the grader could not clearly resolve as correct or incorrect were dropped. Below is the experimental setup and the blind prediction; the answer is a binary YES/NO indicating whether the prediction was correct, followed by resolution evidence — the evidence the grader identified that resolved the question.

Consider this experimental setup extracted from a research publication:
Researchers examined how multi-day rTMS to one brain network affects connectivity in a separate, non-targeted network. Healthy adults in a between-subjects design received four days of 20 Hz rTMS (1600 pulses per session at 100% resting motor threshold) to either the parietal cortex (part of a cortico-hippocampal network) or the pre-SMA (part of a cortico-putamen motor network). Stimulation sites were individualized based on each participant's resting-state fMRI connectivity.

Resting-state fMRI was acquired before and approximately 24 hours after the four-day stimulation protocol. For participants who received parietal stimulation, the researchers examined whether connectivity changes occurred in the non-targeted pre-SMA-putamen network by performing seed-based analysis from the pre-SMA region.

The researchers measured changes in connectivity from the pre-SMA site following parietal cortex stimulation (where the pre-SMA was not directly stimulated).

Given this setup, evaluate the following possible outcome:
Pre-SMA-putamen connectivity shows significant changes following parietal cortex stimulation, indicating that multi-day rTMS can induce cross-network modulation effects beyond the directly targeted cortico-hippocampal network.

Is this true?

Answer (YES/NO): NO